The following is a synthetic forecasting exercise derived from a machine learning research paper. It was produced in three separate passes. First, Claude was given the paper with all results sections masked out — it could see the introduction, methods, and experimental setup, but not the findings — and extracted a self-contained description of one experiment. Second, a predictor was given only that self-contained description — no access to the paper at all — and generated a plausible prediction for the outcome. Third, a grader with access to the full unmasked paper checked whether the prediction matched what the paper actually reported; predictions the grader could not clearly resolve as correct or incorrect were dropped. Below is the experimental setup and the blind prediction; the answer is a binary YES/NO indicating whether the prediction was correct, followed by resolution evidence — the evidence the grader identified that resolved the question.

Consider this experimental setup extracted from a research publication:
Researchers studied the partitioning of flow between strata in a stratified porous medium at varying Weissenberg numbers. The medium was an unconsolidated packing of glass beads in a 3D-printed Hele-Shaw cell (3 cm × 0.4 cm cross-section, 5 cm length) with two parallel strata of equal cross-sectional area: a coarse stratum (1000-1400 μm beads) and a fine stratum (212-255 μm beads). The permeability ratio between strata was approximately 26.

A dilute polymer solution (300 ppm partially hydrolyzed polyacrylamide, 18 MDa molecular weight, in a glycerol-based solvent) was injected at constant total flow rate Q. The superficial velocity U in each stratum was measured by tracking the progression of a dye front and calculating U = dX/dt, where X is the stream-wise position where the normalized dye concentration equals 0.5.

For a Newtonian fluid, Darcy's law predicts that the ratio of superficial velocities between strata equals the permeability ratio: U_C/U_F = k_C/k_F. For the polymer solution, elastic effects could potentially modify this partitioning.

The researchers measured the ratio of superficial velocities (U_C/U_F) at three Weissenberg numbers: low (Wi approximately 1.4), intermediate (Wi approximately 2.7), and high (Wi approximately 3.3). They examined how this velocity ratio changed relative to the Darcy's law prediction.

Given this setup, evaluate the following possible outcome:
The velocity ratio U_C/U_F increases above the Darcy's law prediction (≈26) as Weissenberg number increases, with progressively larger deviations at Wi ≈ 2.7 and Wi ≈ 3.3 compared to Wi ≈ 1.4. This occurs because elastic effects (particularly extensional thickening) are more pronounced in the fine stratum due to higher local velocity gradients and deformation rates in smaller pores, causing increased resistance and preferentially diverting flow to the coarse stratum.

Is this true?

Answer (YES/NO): NO